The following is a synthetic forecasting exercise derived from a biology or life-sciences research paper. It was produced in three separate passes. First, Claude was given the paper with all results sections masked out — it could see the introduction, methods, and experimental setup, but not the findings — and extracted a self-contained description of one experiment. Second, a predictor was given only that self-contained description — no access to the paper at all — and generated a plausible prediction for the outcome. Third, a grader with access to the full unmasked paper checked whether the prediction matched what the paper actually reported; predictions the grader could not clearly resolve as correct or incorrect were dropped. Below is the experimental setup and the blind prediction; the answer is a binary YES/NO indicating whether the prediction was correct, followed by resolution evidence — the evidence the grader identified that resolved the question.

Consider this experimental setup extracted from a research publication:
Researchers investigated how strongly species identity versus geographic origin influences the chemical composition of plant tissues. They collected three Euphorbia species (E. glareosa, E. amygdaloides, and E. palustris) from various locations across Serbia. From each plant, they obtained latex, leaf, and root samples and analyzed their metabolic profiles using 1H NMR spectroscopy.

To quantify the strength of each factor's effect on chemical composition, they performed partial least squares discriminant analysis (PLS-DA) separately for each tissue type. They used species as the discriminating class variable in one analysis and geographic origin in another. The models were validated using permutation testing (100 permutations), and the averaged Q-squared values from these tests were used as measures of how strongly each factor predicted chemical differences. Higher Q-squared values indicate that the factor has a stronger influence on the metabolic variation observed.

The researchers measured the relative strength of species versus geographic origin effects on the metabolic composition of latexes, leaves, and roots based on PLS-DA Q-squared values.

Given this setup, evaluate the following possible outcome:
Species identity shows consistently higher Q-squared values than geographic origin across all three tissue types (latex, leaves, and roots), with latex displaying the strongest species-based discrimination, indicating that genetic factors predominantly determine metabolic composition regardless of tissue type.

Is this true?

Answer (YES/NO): NO